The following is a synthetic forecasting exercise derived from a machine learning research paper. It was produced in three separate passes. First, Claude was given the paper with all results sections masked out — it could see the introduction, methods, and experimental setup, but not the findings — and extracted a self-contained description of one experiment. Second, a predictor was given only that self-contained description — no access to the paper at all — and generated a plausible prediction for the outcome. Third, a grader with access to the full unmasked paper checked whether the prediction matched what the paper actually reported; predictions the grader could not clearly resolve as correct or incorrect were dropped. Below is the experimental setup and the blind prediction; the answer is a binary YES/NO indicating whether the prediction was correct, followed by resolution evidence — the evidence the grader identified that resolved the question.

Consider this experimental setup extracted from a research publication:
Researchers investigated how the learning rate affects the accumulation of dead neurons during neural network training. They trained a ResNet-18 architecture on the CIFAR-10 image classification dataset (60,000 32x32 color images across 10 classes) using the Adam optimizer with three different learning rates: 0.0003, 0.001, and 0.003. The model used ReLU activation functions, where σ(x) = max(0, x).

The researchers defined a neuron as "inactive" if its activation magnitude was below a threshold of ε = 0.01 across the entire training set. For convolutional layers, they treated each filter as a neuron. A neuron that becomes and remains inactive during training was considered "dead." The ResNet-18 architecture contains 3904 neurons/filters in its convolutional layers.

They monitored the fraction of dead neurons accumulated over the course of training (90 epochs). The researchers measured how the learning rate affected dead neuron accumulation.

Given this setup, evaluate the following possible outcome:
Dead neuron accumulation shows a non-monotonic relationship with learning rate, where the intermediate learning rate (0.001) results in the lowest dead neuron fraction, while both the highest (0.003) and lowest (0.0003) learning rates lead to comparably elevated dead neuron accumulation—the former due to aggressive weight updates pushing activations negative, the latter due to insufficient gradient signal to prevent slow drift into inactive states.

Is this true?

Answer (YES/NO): NO